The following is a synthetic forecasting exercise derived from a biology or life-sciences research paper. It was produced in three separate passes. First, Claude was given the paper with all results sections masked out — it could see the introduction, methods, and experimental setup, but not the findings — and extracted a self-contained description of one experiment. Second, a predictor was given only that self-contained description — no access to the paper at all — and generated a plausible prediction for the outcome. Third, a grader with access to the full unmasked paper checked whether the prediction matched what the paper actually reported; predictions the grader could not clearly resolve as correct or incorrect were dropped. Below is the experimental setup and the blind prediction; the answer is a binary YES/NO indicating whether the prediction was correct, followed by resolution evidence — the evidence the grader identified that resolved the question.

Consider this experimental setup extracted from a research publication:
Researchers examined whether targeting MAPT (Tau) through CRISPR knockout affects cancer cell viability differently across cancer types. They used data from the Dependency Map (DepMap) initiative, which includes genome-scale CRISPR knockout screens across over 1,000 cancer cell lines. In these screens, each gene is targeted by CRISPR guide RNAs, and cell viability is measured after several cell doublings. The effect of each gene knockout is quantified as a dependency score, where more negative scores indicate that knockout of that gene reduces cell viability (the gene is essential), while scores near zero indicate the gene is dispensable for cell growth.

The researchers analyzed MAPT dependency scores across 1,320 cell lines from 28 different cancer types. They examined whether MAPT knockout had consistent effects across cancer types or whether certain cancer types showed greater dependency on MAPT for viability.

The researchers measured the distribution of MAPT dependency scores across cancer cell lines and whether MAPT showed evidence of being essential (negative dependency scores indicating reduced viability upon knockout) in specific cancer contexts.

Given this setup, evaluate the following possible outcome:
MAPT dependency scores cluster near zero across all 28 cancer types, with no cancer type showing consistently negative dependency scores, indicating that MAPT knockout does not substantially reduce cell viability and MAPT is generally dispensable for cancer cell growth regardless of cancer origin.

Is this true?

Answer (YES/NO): NO